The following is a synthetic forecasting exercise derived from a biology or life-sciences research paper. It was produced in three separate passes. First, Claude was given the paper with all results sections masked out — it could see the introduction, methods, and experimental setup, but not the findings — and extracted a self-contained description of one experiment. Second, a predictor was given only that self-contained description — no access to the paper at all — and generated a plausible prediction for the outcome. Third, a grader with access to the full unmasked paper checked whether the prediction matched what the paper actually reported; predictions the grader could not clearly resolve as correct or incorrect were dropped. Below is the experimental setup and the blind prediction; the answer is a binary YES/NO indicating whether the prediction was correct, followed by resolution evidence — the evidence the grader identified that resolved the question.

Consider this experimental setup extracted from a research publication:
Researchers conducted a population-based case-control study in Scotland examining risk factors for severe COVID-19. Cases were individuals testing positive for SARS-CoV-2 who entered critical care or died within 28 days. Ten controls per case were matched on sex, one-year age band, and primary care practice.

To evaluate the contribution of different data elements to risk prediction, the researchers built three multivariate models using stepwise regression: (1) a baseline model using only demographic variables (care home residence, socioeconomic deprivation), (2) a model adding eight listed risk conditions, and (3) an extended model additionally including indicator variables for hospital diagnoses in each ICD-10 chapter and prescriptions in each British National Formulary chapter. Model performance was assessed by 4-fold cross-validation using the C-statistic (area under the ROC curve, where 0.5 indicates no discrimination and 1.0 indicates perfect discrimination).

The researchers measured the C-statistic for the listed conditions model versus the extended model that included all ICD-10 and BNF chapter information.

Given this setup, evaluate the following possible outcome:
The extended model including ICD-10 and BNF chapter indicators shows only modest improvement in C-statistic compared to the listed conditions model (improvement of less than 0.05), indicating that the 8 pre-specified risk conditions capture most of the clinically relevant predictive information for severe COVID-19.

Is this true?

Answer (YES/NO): NO